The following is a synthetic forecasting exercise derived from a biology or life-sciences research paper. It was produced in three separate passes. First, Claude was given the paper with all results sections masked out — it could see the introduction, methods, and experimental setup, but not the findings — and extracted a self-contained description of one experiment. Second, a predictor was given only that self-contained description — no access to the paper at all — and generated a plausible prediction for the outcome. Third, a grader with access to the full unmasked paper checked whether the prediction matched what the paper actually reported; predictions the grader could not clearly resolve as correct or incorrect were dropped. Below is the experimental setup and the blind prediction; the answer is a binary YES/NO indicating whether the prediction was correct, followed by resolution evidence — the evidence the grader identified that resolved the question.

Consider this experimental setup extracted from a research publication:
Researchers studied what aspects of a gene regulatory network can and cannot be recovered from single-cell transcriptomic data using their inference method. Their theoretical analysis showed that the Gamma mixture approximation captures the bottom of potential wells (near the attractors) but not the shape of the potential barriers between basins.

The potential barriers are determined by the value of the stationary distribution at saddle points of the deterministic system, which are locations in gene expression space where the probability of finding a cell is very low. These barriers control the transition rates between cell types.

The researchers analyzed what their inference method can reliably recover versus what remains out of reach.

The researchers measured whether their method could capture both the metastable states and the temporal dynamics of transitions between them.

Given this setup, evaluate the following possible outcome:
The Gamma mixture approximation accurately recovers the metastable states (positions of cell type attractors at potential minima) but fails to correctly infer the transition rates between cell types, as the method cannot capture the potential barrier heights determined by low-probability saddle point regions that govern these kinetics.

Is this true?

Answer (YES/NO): YES